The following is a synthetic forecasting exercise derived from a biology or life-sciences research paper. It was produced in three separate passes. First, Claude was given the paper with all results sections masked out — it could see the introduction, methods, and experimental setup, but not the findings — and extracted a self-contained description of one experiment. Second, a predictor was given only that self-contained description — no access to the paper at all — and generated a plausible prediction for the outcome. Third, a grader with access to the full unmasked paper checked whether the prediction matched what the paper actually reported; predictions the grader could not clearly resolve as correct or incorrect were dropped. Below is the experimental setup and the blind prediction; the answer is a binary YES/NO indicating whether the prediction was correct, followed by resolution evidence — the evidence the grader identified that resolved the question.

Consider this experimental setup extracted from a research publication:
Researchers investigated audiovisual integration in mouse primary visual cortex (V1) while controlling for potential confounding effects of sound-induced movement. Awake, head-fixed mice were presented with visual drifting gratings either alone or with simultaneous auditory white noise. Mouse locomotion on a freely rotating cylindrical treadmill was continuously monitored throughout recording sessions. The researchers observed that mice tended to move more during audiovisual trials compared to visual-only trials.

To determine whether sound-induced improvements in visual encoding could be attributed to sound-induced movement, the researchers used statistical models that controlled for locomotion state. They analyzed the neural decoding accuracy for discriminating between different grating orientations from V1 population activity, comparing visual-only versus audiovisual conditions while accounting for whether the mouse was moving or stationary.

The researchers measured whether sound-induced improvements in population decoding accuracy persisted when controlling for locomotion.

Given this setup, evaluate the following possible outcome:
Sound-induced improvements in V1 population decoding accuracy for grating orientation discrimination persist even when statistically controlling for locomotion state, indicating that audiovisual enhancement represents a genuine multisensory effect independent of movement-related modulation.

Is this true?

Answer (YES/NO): YES